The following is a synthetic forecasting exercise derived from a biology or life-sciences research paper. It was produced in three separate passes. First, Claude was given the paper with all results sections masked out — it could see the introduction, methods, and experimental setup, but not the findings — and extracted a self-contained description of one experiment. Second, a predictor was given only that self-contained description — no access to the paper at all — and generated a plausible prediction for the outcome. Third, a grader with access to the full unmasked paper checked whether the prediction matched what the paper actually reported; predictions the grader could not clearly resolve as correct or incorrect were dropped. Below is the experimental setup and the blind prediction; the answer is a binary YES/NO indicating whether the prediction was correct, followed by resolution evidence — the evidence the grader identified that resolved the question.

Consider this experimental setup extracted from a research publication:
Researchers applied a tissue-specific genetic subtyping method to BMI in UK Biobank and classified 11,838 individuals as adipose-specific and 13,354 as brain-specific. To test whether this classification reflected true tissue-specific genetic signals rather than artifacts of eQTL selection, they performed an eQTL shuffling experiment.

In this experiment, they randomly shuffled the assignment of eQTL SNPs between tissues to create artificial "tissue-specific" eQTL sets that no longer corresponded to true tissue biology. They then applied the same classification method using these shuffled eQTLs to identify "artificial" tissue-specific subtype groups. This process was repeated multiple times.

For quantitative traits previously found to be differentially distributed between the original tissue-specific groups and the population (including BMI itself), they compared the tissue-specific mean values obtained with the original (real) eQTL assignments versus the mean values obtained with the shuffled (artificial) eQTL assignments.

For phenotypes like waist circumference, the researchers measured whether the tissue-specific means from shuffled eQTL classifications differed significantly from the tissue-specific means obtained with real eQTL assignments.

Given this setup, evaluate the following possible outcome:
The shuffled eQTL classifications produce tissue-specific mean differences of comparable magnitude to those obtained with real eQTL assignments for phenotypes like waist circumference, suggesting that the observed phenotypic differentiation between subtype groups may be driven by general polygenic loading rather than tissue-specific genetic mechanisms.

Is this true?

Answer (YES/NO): NO